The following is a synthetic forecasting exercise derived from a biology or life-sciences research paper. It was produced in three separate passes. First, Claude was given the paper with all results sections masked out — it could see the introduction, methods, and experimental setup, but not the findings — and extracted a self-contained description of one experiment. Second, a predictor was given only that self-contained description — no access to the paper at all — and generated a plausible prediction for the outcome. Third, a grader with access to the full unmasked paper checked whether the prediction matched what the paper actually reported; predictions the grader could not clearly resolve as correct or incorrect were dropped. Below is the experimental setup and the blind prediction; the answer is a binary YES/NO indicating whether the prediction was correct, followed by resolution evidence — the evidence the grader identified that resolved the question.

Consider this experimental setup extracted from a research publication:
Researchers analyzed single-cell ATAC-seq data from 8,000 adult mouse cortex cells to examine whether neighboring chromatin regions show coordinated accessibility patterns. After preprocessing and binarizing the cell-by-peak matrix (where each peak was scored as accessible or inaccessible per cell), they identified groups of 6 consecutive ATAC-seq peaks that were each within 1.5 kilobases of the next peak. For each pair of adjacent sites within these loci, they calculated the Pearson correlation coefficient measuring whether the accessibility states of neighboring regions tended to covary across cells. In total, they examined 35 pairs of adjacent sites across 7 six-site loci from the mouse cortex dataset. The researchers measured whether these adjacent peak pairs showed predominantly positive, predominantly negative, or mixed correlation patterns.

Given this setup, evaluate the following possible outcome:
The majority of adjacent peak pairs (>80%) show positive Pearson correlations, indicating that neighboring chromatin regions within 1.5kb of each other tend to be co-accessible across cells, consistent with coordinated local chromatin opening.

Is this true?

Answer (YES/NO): YES